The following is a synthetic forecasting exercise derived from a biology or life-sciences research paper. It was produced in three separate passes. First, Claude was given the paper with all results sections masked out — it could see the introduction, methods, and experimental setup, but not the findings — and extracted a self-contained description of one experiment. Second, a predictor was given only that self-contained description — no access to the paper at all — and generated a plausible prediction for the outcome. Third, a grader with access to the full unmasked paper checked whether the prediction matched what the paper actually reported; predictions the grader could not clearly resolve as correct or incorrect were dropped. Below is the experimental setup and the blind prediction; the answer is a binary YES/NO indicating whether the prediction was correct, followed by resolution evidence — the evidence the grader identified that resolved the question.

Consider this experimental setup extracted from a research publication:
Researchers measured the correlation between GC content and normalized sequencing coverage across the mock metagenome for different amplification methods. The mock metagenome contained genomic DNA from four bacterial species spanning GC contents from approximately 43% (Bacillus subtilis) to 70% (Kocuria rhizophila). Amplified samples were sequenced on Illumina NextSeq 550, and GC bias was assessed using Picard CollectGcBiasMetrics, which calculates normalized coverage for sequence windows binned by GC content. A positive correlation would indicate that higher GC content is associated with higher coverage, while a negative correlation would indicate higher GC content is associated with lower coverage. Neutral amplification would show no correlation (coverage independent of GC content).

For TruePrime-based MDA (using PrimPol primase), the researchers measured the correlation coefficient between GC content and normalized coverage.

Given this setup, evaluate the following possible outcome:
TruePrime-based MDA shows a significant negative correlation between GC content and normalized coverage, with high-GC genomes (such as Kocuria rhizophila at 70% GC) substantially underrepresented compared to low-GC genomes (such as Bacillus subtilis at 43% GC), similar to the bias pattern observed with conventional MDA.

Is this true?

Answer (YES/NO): YES